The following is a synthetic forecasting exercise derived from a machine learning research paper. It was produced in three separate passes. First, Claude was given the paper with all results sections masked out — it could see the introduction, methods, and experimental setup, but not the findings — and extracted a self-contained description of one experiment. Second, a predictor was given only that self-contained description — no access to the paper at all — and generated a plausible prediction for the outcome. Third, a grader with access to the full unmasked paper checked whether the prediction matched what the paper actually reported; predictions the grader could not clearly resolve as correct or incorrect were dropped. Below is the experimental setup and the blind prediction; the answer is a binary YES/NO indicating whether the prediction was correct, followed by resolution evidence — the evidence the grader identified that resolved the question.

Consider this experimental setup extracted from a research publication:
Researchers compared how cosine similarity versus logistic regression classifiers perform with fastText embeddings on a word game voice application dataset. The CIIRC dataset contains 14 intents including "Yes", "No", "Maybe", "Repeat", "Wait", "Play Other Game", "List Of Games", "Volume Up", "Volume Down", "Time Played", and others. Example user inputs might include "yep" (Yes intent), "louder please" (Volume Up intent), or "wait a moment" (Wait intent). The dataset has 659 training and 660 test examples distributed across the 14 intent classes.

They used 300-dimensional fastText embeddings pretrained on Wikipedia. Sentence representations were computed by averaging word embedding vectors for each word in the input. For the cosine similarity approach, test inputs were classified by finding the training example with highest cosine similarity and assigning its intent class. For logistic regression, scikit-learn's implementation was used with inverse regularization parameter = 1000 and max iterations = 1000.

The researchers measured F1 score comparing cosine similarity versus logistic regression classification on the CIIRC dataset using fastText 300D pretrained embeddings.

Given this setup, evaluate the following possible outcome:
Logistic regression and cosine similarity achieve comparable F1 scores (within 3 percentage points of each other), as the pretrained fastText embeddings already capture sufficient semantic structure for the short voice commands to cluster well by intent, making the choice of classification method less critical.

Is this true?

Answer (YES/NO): YES